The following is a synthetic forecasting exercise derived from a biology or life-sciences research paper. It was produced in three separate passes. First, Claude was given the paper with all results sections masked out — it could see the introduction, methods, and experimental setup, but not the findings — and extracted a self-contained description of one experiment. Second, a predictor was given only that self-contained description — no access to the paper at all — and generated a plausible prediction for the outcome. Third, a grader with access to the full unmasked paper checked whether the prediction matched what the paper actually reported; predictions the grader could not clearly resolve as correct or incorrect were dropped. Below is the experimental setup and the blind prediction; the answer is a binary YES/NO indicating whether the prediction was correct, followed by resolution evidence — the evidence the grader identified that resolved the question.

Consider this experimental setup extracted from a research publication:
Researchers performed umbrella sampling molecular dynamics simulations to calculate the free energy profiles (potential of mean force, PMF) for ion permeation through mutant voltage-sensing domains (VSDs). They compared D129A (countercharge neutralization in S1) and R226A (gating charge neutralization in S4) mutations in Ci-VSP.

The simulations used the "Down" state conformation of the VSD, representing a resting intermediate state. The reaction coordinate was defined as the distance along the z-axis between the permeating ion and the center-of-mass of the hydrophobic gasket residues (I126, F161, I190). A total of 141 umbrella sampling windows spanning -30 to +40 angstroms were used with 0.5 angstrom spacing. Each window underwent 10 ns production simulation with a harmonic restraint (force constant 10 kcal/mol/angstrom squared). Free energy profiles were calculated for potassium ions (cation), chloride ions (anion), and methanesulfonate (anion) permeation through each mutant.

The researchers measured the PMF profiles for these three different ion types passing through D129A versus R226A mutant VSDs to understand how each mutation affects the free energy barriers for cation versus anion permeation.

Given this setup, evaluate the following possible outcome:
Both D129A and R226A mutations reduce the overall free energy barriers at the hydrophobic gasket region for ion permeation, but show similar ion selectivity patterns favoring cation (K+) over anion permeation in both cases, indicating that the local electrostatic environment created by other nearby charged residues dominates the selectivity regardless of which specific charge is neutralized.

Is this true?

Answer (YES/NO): NO